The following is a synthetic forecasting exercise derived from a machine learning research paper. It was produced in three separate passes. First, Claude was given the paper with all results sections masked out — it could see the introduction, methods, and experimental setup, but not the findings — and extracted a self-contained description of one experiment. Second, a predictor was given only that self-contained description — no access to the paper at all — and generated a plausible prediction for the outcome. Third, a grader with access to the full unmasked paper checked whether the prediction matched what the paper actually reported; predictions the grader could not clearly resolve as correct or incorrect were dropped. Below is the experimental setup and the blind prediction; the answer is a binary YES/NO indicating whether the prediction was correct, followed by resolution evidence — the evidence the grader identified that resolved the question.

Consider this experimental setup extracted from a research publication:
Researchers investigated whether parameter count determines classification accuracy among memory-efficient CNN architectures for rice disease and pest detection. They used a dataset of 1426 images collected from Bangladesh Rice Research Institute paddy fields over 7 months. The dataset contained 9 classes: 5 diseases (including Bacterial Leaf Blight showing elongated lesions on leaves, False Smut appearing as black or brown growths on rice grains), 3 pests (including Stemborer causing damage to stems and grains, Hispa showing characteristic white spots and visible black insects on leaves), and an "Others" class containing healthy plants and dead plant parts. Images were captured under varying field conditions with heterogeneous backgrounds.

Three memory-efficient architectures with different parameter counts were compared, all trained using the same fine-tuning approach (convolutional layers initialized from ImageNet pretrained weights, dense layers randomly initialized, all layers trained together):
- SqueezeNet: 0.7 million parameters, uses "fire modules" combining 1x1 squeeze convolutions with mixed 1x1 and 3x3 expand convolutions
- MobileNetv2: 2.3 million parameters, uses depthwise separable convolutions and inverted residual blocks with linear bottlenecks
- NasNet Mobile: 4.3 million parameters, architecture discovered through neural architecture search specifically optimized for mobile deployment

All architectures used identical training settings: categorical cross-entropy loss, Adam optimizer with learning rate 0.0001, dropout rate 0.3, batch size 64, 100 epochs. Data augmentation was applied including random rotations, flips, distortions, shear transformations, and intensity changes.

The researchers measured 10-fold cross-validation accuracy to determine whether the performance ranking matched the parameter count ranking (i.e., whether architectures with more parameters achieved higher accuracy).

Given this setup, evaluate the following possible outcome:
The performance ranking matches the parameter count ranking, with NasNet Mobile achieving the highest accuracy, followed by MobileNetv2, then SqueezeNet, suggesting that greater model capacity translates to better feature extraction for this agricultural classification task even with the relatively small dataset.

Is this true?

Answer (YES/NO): YES